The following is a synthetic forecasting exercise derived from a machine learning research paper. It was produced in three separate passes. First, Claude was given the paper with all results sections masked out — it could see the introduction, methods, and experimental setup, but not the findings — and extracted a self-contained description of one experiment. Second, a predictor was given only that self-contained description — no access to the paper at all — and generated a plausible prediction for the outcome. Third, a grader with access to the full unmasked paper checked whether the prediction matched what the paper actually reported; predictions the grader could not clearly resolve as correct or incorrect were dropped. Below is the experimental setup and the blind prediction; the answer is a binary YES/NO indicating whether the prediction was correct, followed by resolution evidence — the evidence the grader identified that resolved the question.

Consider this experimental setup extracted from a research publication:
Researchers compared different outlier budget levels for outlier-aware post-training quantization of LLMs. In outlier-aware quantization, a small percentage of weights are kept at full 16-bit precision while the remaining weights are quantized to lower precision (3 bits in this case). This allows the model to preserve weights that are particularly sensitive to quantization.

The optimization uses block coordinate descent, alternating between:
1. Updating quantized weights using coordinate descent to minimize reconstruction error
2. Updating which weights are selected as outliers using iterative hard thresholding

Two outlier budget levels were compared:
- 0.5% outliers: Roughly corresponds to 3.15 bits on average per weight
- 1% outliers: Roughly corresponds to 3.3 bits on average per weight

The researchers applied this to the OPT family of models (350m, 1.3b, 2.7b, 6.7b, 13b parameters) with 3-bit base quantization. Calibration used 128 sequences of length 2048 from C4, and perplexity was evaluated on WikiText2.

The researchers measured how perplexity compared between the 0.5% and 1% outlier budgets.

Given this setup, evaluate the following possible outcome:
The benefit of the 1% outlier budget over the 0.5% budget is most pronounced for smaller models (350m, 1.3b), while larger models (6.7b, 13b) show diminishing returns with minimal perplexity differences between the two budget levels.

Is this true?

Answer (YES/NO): NO